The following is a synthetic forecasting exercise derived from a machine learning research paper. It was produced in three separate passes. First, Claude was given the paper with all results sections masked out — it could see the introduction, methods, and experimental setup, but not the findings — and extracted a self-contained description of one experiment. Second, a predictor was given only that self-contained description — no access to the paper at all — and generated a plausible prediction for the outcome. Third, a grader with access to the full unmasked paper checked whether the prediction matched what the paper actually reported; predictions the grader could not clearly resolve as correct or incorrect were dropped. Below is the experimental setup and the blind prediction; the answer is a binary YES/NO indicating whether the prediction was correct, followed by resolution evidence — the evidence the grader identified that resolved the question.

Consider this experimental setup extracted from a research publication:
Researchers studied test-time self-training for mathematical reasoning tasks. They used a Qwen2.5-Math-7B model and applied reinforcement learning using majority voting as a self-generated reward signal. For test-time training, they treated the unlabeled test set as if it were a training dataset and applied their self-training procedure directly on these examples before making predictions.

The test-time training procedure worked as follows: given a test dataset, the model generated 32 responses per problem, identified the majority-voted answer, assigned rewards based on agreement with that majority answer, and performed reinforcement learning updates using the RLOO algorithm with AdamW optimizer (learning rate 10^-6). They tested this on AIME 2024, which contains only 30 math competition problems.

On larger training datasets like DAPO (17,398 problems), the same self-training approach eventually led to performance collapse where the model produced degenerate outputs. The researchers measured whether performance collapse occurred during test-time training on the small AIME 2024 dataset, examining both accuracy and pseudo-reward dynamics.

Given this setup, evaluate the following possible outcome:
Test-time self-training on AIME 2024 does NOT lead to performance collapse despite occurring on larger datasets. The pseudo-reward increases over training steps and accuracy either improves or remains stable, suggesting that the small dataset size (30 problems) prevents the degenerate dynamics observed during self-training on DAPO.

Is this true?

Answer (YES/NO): YES